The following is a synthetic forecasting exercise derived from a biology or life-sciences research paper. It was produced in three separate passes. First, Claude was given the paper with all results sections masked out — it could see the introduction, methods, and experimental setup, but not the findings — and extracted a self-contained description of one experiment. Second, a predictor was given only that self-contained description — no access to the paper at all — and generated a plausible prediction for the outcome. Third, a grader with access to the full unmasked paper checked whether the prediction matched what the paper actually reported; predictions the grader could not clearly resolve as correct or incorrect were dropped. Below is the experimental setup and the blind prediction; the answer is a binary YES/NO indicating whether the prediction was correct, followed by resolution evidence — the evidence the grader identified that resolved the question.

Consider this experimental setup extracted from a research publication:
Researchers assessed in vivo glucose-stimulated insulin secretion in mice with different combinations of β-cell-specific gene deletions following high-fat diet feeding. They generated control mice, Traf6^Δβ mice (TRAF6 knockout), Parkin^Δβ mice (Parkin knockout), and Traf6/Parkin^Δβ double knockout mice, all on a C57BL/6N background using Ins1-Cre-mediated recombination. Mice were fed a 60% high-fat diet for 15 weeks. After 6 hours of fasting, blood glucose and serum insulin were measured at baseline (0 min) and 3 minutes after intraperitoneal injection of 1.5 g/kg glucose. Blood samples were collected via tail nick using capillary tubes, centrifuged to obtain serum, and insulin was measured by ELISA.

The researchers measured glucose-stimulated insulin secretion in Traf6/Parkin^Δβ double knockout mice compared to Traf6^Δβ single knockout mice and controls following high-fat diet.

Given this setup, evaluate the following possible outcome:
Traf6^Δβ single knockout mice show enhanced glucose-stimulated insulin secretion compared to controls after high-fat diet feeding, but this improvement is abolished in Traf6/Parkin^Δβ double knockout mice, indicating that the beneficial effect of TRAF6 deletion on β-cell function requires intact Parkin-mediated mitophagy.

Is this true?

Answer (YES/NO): NO